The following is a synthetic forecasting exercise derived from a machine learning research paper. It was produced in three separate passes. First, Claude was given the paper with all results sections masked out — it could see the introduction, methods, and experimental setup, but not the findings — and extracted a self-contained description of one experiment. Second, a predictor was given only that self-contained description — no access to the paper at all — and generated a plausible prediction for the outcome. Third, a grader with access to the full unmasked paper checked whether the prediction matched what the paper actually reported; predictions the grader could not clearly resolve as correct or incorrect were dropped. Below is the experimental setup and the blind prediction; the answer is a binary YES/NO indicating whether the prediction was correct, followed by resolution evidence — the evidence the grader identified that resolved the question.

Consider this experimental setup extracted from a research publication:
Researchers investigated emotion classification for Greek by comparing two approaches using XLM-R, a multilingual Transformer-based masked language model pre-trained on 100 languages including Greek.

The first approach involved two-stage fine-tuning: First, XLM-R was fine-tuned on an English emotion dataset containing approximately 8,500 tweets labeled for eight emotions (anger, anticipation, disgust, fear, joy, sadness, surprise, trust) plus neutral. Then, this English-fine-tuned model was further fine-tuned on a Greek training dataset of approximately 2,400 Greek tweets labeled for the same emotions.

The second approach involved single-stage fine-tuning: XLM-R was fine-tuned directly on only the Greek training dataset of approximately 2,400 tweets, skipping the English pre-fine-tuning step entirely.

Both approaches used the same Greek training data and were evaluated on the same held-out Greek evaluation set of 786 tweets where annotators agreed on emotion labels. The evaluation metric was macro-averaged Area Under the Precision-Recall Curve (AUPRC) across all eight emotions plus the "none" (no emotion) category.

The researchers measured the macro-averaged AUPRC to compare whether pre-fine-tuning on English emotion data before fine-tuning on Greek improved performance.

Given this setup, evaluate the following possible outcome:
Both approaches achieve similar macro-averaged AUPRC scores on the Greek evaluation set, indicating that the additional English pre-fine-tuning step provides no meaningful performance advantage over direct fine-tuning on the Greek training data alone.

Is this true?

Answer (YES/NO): NO